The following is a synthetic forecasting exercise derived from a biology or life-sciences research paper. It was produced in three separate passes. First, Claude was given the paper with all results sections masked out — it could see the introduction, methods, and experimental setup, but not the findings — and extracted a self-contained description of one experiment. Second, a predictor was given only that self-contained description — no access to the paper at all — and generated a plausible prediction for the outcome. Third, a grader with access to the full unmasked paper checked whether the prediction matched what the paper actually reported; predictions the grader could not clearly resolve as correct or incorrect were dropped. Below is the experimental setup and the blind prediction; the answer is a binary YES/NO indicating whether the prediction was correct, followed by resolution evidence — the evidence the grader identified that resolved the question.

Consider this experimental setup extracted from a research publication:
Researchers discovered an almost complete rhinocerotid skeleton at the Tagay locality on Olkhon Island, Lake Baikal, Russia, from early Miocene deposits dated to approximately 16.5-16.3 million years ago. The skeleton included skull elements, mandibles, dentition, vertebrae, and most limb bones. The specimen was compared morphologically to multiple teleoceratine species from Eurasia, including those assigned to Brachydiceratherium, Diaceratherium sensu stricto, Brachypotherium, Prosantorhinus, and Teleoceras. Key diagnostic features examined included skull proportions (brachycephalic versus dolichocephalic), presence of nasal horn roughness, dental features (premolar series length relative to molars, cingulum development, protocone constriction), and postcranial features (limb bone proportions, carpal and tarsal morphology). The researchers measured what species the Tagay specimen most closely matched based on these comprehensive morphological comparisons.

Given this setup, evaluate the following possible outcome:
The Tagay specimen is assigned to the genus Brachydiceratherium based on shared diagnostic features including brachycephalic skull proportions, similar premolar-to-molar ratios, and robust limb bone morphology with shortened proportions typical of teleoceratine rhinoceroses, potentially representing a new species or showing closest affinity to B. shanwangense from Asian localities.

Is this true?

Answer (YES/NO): NO